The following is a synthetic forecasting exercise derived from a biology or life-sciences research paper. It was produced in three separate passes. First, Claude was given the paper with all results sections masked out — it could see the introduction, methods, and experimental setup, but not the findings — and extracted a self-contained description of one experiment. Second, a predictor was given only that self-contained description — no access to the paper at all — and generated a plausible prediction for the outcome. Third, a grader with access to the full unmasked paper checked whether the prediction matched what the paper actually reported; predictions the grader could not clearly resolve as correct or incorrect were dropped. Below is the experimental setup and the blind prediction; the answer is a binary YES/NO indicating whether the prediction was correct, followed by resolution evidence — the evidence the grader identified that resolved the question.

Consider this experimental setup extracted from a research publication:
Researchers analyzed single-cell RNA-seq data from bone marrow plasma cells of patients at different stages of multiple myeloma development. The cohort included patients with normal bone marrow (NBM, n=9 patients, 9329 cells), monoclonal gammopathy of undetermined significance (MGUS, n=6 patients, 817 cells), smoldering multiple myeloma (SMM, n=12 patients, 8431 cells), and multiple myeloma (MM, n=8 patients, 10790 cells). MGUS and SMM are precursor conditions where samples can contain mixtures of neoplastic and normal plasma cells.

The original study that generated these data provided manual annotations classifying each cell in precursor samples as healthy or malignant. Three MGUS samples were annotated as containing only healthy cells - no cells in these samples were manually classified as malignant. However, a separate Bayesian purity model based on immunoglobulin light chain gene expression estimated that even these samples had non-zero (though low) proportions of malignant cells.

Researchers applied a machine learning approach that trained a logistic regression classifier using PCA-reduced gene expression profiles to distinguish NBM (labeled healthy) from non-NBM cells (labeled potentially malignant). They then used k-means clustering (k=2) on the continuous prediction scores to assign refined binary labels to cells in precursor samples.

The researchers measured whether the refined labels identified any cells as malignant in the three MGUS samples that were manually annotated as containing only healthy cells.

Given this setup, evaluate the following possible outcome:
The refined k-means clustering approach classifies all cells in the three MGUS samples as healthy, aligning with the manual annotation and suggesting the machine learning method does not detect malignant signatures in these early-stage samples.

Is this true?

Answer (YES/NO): NO